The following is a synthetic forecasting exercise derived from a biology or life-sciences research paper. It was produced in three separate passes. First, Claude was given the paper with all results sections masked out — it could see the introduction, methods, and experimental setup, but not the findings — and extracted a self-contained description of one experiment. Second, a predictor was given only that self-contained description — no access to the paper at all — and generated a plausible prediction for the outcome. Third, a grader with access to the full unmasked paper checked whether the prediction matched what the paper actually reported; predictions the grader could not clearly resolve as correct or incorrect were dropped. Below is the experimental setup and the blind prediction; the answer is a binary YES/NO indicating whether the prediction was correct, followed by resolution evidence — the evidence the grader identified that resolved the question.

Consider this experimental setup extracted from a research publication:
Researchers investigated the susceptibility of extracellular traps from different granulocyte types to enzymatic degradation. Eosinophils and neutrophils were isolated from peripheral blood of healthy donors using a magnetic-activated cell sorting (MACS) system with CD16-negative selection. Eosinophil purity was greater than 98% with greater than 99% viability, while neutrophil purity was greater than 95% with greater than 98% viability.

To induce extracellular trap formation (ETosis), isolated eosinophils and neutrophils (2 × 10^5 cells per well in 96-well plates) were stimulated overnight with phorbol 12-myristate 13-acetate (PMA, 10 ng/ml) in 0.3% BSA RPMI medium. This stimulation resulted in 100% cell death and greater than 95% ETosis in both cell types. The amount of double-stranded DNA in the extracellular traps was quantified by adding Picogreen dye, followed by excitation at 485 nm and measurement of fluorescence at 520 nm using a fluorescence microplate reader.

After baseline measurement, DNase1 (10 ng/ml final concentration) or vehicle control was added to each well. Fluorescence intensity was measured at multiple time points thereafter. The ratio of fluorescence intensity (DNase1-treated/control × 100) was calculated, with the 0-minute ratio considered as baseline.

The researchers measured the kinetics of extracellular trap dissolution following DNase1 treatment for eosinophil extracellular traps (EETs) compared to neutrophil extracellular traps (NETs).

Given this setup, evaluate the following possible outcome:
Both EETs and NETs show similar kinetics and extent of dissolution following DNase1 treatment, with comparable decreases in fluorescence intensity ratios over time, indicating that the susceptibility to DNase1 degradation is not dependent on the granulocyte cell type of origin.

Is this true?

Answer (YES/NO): NO